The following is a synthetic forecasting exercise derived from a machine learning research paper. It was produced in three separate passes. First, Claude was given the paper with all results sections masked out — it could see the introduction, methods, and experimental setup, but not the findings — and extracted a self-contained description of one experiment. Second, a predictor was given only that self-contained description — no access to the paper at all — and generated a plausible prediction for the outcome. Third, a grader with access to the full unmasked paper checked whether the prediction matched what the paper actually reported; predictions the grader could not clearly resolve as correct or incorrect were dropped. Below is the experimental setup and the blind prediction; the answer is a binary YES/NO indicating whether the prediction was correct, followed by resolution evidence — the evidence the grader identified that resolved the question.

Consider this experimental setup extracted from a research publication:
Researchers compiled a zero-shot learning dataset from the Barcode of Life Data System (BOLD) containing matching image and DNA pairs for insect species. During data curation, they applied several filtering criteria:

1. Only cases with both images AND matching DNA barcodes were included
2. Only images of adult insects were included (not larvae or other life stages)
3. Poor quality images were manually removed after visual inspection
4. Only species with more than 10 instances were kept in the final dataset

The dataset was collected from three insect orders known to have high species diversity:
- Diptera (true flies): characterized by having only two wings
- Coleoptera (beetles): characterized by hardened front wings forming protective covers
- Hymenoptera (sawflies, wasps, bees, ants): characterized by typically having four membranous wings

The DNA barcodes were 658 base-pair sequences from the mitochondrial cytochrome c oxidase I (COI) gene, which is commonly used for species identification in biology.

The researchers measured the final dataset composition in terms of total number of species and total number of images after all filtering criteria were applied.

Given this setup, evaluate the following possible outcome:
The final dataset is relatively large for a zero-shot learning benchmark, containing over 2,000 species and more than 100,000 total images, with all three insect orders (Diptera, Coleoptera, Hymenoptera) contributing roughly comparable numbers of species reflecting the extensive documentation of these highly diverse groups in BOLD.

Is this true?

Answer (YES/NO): NO